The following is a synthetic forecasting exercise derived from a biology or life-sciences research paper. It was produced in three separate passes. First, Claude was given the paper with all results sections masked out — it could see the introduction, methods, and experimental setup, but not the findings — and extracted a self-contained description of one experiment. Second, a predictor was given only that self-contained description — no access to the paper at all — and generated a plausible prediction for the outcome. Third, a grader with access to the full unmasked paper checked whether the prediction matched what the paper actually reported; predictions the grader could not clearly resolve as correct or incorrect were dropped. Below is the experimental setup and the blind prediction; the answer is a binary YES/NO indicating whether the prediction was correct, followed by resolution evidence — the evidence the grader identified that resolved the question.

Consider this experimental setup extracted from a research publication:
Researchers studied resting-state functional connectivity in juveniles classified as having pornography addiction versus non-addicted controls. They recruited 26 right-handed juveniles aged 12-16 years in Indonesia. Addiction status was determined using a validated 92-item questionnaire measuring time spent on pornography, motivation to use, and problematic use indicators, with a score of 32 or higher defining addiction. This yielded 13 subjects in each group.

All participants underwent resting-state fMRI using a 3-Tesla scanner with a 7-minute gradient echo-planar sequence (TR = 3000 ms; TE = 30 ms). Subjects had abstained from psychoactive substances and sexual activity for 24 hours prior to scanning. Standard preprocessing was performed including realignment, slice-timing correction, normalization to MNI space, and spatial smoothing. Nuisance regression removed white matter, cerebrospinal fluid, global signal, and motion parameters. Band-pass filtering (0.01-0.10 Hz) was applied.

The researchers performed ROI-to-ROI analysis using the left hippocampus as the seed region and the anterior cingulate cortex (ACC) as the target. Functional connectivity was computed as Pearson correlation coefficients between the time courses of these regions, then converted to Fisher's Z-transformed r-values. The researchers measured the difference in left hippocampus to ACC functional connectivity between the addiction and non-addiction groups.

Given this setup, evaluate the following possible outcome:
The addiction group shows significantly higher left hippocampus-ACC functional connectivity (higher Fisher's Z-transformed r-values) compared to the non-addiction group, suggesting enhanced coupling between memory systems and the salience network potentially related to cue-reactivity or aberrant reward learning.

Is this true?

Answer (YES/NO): NO